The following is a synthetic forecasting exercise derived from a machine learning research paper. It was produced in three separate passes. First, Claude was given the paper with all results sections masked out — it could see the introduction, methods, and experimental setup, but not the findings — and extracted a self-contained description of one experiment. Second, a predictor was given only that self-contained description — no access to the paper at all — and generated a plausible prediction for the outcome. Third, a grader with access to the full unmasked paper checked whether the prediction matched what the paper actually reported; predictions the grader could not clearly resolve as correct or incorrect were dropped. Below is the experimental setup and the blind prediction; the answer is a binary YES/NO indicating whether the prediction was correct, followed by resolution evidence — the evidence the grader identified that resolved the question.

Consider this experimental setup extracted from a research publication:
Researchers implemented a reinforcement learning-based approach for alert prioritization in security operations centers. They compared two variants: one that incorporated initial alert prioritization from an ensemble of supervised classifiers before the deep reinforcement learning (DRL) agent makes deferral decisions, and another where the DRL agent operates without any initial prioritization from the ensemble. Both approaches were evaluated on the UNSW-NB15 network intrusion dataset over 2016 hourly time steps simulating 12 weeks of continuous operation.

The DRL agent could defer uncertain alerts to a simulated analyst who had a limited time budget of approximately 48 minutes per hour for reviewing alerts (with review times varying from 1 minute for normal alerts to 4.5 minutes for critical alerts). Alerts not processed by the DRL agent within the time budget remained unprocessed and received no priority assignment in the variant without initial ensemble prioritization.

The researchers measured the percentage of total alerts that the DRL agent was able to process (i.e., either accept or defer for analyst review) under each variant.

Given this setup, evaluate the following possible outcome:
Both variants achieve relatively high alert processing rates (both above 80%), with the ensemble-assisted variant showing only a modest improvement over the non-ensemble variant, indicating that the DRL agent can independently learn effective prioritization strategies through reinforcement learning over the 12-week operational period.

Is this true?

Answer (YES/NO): NO